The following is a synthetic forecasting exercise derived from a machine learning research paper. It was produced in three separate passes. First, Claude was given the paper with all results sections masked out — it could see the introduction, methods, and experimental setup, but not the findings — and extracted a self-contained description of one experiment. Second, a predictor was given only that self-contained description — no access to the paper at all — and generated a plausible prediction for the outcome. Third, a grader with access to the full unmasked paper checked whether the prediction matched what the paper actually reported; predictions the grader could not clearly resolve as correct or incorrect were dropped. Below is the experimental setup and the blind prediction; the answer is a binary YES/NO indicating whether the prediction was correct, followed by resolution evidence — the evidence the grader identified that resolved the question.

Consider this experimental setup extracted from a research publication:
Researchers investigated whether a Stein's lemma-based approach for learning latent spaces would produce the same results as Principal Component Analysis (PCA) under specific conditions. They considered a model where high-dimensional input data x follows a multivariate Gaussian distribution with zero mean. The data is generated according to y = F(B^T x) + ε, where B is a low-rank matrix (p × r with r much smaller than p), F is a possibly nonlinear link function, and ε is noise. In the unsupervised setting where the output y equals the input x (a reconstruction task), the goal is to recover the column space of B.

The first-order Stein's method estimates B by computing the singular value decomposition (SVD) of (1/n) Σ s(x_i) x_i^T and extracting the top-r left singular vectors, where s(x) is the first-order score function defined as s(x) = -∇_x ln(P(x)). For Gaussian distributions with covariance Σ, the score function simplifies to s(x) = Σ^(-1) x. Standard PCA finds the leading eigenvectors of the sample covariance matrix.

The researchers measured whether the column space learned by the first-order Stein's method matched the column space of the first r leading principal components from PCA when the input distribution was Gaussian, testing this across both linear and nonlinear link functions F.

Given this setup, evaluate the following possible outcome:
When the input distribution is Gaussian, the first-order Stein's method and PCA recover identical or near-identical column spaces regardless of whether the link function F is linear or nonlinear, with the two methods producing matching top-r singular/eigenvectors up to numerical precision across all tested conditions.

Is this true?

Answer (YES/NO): YES